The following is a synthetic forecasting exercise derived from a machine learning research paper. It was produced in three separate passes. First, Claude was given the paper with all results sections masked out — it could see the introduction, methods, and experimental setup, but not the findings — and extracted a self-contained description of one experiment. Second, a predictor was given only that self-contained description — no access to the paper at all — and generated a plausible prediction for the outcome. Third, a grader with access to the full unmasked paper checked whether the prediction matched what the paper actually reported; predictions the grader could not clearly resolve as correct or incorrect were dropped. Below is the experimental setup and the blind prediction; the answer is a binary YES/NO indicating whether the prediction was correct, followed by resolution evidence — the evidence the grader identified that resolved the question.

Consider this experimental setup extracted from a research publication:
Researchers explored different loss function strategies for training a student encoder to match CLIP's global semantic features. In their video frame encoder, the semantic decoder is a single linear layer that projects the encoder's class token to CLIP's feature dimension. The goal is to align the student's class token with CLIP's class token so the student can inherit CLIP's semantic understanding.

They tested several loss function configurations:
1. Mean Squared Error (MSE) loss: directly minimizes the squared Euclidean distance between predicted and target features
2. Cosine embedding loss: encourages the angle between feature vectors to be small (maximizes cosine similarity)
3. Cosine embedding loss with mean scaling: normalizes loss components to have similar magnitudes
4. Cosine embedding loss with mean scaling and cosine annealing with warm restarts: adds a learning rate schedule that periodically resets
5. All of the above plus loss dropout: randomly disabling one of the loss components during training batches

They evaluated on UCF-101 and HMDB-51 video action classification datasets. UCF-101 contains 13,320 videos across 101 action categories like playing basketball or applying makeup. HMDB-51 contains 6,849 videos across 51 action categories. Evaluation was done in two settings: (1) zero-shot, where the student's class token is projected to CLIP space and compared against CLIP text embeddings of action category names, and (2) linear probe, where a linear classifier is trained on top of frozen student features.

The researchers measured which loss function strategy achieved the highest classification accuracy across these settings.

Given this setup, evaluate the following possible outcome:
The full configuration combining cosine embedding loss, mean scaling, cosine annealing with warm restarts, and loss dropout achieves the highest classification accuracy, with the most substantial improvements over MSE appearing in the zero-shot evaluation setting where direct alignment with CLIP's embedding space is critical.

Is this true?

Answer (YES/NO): NO